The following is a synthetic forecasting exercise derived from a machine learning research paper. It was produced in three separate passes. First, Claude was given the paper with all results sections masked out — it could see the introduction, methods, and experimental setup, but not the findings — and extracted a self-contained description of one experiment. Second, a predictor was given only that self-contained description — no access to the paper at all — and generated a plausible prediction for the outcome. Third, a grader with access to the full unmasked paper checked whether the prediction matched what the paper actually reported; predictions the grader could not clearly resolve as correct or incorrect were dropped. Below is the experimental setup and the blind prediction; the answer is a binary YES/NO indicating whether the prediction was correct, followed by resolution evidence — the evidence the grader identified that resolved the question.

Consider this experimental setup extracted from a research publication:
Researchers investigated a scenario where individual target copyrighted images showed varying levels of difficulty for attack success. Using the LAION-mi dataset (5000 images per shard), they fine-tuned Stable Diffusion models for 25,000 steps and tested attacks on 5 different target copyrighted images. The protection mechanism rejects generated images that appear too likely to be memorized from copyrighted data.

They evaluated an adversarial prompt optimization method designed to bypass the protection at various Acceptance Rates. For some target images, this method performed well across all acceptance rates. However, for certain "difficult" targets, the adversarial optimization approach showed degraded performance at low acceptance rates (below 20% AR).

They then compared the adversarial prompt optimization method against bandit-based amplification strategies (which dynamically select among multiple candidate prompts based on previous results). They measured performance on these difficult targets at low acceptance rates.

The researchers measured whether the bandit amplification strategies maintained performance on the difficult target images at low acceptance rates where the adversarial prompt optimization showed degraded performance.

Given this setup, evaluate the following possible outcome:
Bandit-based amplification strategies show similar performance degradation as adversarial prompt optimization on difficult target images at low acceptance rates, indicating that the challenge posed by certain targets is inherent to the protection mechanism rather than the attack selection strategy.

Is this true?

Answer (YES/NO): NO